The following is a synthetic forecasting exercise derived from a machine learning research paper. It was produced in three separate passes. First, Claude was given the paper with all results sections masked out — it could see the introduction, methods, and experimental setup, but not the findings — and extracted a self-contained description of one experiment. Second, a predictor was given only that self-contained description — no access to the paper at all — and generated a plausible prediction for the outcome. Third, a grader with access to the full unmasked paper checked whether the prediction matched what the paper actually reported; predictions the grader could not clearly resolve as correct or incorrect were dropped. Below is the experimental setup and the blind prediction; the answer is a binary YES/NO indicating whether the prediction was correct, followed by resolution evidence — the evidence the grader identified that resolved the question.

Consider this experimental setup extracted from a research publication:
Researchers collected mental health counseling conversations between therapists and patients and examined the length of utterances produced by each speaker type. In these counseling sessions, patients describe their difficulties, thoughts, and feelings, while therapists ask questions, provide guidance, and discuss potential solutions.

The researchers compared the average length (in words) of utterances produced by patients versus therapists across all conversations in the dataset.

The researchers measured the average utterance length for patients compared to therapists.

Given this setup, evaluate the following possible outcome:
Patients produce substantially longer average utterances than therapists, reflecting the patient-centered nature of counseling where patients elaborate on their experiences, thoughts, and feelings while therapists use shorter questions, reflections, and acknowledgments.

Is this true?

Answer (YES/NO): NO